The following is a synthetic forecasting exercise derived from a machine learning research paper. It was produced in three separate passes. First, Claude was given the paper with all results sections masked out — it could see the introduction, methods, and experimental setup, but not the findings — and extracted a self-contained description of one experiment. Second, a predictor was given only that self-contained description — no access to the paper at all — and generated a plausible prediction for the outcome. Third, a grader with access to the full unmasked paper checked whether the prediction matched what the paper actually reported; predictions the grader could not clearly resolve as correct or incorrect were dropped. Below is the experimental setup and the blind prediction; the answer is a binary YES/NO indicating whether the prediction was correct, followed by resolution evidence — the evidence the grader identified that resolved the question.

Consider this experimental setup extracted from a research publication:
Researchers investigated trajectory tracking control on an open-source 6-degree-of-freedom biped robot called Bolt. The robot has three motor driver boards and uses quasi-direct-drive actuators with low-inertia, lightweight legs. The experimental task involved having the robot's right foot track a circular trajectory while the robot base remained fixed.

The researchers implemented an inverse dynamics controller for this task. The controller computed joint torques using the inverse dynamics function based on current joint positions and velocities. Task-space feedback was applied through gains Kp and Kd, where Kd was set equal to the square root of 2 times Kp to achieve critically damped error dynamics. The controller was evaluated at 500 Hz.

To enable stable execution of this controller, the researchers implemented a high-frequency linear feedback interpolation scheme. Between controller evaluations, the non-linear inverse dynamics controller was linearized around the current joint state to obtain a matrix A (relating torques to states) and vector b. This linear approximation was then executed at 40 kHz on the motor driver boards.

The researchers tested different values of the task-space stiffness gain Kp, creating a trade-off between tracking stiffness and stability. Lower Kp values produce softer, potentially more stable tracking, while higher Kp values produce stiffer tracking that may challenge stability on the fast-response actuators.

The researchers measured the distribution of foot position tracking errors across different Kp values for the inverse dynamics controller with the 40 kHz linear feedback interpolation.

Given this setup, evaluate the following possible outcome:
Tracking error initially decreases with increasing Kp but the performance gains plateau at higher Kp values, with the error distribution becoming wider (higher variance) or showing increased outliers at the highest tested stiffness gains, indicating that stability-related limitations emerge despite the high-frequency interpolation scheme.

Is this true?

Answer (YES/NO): NO